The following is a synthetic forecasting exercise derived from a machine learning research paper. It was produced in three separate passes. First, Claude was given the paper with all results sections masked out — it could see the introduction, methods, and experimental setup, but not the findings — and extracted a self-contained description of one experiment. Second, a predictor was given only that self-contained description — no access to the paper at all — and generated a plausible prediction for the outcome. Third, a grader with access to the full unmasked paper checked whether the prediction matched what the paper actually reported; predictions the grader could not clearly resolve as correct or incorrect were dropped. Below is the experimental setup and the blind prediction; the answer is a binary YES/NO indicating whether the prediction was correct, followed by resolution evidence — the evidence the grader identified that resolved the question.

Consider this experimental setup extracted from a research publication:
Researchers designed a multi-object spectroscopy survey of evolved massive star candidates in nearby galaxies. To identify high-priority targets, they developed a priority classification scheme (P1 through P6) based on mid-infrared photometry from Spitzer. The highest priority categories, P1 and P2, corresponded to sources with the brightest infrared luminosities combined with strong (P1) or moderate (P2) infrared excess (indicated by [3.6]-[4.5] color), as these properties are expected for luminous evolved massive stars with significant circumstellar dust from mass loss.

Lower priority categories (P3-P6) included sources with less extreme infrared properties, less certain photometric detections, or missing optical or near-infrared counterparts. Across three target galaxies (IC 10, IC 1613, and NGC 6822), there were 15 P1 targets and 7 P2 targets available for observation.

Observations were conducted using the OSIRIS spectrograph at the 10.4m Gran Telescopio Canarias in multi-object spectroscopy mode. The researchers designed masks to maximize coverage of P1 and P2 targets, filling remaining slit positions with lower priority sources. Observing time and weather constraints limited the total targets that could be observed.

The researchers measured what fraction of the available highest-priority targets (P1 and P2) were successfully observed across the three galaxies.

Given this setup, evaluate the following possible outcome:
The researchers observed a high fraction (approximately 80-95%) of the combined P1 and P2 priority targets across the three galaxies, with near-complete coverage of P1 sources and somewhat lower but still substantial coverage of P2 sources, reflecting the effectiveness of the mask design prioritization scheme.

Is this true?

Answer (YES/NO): NO